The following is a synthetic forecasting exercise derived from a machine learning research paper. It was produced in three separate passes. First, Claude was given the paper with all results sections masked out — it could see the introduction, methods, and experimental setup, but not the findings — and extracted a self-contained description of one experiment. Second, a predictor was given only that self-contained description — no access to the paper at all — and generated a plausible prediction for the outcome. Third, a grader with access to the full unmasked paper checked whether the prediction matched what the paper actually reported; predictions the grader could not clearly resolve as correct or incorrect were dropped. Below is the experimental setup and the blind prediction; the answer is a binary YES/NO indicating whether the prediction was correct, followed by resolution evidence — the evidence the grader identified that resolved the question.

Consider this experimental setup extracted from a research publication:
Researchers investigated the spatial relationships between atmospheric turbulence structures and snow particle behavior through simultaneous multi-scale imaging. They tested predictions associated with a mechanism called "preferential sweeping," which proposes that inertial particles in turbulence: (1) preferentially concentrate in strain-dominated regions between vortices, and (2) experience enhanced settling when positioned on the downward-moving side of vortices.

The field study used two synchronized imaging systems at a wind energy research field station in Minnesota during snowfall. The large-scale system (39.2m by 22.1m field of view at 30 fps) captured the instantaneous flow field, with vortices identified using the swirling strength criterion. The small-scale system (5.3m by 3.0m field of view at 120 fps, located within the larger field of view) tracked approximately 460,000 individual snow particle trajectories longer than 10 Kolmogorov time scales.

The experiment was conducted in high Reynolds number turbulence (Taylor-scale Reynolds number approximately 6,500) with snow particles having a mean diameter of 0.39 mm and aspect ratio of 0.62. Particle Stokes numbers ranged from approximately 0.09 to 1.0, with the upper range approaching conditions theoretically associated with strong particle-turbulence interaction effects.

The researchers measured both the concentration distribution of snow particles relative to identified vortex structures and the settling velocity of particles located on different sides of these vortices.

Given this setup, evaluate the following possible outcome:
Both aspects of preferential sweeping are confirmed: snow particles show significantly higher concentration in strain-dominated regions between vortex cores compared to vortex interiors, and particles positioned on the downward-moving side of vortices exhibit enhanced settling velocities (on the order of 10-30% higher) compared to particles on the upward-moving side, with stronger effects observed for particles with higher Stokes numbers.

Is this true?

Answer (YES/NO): NO